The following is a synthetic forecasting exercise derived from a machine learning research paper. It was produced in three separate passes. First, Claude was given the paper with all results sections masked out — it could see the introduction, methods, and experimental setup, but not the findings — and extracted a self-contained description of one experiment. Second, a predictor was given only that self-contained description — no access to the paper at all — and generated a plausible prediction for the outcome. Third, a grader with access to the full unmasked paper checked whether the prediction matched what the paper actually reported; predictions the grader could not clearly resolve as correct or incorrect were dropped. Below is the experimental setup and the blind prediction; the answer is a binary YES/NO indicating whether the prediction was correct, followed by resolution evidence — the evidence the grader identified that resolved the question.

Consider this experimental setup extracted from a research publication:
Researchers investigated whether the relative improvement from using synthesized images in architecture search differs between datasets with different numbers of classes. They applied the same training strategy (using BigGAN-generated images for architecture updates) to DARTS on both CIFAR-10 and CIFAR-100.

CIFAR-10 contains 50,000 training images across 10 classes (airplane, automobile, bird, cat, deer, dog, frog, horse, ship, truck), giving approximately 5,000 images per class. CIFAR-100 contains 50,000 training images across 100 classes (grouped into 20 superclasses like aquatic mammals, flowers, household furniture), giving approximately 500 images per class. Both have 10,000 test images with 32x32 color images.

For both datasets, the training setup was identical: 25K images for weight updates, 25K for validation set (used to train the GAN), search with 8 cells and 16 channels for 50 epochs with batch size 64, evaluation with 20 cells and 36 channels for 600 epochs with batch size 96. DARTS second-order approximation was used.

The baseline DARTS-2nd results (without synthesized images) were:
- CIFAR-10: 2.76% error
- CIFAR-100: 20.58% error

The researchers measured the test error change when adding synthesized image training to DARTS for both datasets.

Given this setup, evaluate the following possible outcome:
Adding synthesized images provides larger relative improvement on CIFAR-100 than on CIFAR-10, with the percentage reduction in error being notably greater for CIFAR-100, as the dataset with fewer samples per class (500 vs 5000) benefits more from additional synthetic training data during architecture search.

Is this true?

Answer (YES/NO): YES